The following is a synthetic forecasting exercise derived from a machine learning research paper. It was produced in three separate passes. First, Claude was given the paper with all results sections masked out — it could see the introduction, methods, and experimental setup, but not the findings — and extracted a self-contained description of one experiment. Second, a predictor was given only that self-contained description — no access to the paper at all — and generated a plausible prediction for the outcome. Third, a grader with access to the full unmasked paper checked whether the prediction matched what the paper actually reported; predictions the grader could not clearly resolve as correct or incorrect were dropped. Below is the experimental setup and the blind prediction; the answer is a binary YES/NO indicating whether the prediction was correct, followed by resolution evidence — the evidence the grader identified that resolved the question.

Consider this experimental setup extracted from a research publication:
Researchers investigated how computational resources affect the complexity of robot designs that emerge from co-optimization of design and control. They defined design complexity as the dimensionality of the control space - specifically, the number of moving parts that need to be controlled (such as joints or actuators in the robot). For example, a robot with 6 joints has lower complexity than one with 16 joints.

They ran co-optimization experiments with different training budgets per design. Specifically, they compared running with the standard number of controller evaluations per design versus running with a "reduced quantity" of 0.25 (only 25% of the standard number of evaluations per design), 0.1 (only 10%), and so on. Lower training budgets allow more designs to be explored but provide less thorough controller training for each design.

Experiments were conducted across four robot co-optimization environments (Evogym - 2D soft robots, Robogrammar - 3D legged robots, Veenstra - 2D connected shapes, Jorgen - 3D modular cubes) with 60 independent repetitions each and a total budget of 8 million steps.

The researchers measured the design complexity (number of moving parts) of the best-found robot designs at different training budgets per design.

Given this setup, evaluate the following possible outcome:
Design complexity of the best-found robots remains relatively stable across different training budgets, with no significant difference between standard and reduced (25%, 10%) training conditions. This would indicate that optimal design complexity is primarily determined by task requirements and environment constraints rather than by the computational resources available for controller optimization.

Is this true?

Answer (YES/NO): NO